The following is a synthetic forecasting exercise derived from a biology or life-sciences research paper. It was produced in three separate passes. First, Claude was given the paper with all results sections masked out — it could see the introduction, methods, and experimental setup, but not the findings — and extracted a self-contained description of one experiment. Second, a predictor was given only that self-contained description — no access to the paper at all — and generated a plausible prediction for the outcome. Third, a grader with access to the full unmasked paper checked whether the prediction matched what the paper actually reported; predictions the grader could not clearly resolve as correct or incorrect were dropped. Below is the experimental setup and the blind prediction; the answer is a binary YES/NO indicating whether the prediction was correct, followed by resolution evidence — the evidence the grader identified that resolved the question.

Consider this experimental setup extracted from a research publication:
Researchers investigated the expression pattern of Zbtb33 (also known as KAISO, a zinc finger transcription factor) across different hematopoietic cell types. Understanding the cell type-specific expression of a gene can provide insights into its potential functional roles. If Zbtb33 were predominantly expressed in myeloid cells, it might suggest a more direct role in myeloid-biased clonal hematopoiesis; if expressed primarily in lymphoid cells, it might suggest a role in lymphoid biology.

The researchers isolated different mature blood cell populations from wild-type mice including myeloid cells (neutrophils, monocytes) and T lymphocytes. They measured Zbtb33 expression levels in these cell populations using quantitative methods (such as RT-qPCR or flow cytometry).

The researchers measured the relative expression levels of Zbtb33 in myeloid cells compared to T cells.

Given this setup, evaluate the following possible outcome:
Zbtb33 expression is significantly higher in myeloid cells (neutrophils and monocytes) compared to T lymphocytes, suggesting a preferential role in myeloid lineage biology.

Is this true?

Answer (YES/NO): NO